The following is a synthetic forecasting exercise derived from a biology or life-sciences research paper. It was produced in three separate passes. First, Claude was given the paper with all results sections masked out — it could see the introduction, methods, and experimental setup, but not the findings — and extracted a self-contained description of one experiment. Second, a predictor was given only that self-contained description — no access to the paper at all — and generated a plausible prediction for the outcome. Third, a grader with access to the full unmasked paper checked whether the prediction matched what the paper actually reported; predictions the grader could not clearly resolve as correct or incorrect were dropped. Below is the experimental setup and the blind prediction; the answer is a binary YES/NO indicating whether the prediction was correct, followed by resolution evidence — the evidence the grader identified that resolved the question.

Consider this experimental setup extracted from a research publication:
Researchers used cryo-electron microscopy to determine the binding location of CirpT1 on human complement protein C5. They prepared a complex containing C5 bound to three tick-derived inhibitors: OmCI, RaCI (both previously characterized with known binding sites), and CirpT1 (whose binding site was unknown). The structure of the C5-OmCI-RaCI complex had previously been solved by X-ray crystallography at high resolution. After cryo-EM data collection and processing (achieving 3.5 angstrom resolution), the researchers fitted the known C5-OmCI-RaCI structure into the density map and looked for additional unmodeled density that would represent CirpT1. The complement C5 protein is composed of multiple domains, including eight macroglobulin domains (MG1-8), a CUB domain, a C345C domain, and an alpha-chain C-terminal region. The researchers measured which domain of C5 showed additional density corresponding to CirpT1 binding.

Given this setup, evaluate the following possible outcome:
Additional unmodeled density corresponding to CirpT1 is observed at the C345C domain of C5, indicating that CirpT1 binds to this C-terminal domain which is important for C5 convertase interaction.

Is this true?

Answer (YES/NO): NO